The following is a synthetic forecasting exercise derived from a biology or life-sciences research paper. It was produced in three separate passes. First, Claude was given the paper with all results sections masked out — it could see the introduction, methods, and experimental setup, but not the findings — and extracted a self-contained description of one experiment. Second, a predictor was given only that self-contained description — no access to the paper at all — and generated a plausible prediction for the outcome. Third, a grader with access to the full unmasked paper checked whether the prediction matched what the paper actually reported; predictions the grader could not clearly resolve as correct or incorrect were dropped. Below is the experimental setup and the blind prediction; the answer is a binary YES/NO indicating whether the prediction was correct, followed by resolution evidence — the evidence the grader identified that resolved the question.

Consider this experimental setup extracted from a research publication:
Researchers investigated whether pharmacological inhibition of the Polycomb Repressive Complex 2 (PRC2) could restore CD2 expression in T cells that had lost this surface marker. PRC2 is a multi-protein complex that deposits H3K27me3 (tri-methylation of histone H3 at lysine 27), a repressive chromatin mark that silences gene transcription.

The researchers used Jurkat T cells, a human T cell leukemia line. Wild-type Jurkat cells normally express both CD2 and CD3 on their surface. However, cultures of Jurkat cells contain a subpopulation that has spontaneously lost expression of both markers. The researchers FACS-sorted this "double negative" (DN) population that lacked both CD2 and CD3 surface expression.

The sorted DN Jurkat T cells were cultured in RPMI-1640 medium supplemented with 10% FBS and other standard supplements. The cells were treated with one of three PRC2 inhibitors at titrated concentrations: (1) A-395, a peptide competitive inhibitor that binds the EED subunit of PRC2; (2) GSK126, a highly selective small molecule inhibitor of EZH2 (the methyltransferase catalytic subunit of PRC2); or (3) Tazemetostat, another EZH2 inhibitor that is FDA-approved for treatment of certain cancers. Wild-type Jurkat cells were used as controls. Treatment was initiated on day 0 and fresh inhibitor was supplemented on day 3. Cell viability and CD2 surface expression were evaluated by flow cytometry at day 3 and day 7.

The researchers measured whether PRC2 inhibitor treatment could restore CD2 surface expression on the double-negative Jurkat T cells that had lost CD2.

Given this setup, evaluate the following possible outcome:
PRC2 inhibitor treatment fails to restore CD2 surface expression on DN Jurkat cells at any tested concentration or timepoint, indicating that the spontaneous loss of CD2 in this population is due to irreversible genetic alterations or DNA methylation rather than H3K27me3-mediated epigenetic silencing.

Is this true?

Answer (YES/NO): NO